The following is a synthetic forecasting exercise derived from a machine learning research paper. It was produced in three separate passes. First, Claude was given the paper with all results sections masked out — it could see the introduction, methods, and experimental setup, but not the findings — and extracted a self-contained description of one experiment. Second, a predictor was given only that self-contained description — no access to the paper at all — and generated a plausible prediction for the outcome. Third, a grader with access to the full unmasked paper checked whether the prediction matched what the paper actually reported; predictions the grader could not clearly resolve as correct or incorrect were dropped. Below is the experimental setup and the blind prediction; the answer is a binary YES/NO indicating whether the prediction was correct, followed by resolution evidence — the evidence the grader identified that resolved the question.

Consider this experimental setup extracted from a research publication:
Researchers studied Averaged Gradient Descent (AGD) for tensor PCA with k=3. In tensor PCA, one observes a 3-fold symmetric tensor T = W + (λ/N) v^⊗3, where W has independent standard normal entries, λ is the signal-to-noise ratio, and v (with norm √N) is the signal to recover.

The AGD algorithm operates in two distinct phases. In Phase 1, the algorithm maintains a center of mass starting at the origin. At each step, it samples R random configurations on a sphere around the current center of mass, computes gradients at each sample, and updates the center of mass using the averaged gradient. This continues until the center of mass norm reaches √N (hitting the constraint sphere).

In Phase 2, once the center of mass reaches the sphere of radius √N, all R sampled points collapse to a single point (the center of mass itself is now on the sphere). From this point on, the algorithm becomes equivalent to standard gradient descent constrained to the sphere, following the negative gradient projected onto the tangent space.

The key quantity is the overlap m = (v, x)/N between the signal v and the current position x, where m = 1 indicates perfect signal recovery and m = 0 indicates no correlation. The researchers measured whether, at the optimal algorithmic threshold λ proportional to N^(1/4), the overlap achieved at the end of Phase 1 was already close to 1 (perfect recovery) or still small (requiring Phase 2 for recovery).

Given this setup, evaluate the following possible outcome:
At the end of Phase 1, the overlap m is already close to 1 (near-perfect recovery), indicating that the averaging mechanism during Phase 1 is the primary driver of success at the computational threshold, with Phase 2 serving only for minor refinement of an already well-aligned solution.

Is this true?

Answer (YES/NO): NO